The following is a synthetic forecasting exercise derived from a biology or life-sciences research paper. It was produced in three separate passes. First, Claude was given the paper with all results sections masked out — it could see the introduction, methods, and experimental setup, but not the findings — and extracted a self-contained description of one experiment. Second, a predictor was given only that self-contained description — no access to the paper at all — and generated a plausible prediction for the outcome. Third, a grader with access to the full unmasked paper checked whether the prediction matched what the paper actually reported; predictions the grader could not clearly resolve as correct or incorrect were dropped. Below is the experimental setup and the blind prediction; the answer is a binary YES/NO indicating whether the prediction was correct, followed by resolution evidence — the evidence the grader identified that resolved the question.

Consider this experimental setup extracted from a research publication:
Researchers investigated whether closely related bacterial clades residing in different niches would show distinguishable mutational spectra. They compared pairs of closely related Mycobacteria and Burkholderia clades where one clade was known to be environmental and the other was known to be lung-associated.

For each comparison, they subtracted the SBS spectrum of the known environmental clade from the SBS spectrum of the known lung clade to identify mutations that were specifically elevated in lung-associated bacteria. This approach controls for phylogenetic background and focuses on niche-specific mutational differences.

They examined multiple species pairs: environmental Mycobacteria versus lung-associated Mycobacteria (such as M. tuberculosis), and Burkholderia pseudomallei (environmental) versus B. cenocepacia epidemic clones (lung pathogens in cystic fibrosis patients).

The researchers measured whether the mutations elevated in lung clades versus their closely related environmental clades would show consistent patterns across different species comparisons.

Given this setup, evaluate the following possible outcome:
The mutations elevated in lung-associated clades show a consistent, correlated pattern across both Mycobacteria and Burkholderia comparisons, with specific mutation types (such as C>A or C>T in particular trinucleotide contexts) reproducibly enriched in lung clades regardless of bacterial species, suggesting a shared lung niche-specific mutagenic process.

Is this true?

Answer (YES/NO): YES